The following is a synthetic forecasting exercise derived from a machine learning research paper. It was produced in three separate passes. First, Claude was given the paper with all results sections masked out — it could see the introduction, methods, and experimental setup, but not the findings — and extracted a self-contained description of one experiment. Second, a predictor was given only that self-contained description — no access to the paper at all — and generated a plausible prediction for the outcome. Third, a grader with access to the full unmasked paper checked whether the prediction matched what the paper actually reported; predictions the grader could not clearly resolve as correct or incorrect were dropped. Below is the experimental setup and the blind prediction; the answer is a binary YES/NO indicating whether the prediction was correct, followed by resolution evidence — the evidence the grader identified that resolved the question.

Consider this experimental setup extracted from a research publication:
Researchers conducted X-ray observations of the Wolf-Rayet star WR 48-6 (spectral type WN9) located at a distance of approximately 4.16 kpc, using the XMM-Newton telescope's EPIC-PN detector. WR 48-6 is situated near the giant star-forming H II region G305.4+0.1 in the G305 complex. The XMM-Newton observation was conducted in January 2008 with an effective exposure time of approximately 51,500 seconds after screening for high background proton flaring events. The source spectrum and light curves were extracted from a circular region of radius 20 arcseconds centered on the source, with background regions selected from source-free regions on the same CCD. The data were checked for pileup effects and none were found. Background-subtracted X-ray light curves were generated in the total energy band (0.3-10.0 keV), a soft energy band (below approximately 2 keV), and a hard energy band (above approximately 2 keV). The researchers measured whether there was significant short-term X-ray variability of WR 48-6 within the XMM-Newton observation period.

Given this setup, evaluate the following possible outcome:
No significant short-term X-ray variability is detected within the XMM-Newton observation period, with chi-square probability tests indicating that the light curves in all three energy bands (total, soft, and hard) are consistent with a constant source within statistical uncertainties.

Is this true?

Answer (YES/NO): NO